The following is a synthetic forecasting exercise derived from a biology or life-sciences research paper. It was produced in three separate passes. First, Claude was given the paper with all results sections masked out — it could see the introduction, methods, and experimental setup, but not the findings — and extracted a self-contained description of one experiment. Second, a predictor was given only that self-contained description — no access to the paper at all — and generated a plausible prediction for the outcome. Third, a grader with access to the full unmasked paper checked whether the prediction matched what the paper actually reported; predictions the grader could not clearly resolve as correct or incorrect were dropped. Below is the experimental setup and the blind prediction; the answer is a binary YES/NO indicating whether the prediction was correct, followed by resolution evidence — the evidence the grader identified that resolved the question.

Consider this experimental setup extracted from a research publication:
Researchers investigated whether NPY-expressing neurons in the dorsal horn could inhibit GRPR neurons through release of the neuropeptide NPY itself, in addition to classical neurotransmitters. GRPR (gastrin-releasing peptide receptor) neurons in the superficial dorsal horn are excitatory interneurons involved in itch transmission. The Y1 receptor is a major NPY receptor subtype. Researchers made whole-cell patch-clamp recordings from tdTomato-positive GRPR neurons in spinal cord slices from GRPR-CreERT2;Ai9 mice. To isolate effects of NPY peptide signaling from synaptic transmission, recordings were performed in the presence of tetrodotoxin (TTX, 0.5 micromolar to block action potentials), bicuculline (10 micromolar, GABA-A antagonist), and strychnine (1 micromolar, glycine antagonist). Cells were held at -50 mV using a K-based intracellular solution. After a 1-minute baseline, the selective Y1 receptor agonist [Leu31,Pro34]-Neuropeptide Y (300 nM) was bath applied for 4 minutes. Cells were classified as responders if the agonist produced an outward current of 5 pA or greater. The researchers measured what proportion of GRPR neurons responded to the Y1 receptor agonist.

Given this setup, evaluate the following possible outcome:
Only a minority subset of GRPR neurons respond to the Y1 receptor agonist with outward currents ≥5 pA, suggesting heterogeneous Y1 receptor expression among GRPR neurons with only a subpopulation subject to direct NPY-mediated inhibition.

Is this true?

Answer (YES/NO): NO